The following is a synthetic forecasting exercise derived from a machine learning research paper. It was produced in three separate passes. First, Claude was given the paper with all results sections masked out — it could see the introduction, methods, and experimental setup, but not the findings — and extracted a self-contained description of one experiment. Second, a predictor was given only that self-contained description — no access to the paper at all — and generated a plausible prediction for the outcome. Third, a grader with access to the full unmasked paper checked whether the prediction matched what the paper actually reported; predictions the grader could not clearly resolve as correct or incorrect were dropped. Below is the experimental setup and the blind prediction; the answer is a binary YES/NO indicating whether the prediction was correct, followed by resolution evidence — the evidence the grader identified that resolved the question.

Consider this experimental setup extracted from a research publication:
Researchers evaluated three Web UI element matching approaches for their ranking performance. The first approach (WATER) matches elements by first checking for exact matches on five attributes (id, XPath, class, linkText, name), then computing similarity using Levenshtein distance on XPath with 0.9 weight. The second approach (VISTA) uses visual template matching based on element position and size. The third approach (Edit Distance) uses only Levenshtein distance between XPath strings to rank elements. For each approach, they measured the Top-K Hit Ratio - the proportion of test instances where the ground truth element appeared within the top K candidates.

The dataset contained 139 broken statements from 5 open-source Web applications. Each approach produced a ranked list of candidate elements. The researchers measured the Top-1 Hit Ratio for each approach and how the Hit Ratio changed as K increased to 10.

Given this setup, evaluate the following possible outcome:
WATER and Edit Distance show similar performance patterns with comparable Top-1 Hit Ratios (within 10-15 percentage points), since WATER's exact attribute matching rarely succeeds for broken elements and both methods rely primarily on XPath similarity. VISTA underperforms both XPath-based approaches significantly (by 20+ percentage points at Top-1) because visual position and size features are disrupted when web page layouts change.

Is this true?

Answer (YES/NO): NO